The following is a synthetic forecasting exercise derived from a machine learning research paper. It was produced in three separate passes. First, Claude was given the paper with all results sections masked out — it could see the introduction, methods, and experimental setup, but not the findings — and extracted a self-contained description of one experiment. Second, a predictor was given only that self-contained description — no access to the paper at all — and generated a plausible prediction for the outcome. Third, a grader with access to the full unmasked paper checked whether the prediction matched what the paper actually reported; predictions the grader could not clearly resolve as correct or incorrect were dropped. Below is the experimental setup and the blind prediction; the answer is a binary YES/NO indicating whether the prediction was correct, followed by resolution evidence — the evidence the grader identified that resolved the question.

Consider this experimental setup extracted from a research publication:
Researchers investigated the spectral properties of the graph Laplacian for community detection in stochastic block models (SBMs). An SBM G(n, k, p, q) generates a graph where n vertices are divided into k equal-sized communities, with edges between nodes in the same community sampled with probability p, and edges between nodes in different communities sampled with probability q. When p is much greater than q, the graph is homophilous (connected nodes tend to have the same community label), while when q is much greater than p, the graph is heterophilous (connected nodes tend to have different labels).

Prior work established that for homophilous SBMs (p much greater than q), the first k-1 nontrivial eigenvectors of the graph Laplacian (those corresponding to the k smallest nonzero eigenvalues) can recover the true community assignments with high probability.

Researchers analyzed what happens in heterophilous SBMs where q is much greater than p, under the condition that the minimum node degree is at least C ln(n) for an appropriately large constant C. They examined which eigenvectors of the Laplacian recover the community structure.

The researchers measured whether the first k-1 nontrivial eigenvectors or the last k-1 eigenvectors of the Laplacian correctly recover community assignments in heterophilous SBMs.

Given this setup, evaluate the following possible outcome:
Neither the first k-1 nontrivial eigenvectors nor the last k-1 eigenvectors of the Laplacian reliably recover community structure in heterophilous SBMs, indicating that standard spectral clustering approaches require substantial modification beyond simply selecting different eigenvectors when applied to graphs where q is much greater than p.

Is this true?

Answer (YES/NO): NO